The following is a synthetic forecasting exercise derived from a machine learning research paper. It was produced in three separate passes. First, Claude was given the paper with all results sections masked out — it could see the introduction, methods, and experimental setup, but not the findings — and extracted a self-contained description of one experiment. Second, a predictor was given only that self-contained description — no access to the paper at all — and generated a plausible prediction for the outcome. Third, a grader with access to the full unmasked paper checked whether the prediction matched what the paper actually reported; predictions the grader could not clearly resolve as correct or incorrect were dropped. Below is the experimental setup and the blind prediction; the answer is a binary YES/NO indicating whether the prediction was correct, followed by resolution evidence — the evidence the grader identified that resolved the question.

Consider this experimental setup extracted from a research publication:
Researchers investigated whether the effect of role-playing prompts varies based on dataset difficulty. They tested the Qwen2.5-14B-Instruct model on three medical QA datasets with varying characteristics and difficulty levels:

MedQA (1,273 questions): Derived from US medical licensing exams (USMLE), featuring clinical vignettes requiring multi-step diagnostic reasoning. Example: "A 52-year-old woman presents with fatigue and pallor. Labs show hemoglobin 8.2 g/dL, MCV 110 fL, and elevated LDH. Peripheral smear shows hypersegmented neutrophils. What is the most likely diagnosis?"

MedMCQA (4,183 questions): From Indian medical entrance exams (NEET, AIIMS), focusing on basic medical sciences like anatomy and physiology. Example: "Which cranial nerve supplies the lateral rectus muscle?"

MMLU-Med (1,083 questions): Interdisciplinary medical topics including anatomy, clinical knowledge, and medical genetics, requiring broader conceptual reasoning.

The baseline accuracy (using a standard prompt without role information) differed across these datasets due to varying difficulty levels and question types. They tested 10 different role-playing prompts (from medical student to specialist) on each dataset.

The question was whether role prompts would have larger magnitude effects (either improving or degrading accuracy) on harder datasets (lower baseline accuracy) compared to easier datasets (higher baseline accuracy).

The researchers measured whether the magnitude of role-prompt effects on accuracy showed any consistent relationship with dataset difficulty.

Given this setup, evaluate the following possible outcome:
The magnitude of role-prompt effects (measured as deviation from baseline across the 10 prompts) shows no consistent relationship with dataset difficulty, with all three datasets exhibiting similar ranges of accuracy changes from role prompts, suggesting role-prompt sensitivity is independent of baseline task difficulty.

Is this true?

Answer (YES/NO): YES